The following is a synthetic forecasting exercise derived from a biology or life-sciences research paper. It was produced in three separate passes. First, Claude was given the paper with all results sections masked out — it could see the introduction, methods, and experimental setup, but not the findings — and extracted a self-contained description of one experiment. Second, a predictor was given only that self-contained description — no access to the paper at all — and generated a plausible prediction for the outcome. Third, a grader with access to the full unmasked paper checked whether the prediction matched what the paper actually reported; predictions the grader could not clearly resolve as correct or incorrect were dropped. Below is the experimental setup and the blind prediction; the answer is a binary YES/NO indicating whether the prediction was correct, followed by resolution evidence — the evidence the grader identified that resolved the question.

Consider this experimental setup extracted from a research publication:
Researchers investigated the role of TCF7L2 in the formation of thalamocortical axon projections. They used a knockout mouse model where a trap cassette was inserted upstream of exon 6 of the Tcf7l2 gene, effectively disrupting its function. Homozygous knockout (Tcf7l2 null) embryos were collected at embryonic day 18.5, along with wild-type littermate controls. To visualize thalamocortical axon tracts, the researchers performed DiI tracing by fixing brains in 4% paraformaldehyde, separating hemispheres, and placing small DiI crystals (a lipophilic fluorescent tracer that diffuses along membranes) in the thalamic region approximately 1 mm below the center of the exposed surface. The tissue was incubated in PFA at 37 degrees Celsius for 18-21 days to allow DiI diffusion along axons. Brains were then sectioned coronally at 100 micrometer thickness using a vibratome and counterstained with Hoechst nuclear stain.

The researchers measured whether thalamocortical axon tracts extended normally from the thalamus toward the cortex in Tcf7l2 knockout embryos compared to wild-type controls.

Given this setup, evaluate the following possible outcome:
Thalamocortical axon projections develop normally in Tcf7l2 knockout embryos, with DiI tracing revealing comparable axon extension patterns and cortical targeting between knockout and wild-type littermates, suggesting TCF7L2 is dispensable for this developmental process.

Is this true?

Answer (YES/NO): NO